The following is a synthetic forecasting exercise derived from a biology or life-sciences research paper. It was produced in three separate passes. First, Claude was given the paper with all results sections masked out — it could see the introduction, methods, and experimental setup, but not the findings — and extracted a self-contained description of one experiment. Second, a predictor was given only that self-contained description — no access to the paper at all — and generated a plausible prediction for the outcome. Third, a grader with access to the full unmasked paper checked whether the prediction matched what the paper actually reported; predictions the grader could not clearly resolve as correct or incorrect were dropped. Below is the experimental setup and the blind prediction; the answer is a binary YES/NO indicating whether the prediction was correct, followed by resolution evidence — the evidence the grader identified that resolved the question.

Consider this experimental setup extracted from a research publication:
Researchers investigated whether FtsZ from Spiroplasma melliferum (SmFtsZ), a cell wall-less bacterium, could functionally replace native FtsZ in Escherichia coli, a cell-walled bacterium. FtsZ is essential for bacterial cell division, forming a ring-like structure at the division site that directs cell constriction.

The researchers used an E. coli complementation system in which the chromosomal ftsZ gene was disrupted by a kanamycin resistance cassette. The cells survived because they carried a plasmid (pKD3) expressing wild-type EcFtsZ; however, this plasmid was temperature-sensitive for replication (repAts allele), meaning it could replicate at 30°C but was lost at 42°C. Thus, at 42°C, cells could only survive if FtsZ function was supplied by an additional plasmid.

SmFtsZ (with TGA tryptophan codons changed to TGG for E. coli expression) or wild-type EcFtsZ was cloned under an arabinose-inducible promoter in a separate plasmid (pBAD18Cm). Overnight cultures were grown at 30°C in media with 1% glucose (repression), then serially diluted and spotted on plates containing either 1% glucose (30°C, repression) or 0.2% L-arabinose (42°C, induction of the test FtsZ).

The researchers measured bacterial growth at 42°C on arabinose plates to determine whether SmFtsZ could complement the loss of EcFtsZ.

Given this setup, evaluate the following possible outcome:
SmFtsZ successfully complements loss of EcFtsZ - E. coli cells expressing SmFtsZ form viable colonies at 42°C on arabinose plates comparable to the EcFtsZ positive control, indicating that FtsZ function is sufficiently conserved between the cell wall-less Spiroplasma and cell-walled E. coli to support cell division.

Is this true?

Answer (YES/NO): NO